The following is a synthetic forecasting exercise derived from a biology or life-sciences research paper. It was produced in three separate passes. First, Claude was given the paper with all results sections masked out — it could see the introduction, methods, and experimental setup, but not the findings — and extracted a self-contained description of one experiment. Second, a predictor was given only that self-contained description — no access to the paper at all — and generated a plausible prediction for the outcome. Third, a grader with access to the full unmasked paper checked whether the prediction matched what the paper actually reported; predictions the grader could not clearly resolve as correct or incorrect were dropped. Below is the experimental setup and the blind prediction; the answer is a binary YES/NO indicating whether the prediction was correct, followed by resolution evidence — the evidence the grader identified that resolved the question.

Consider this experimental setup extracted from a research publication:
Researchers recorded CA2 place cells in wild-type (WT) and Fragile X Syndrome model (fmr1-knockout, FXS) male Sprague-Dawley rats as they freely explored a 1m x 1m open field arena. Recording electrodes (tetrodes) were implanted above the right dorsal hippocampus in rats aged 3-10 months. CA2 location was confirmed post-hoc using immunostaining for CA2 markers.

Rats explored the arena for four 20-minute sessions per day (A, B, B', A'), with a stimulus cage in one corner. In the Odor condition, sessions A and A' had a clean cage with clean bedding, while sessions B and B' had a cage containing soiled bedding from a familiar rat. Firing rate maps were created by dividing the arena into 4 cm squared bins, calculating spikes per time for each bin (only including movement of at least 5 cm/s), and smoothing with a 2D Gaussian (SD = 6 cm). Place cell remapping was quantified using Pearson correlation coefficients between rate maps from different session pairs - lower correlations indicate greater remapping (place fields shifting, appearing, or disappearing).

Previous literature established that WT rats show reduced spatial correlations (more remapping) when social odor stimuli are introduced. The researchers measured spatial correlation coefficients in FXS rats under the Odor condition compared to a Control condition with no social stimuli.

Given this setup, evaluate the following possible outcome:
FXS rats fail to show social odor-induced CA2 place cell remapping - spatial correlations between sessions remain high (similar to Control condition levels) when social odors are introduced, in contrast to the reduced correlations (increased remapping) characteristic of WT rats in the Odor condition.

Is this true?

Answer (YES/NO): YES